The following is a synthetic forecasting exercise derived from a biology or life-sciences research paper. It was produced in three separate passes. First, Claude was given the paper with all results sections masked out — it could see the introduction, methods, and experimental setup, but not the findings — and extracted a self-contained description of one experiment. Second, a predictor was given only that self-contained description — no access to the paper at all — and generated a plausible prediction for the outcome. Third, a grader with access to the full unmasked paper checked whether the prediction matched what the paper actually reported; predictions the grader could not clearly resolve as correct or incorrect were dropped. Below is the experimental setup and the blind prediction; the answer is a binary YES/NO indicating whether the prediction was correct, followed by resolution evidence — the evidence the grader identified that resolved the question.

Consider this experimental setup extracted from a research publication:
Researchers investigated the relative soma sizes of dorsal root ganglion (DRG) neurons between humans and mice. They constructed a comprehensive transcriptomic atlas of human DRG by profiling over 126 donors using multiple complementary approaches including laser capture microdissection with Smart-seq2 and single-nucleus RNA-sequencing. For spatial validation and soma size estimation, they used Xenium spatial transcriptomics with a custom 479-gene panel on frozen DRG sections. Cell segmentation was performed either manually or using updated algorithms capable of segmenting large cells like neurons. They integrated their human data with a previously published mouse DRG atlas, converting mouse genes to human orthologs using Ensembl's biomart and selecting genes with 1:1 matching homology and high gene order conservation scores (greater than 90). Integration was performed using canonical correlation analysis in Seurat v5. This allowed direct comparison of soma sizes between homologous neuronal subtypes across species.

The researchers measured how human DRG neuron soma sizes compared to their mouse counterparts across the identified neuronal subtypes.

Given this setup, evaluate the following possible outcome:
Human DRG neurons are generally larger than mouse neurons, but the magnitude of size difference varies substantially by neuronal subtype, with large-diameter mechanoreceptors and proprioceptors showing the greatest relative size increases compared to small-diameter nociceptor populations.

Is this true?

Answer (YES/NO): NO